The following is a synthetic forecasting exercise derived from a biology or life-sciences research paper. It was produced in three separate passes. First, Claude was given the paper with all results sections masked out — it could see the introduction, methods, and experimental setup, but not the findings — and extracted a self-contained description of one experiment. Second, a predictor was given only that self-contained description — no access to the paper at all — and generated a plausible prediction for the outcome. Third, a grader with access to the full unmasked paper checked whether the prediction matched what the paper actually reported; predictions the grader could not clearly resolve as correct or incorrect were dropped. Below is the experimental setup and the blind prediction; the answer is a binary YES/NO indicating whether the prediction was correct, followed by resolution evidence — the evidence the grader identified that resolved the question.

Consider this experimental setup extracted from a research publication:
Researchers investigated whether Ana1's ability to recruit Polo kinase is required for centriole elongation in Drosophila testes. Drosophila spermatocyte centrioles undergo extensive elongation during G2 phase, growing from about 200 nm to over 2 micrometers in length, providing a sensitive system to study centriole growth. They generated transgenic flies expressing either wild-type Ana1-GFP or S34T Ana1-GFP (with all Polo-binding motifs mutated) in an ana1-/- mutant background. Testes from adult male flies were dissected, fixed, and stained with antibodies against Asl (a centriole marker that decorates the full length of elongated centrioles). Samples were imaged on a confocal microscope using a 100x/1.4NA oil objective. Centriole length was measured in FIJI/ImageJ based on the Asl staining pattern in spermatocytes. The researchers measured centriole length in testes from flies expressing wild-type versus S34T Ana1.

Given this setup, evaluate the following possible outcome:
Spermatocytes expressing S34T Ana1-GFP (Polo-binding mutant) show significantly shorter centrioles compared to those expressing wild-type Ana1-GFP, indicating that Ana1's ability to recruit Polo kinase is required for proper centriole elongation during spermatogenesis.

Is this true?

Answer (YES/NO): YES